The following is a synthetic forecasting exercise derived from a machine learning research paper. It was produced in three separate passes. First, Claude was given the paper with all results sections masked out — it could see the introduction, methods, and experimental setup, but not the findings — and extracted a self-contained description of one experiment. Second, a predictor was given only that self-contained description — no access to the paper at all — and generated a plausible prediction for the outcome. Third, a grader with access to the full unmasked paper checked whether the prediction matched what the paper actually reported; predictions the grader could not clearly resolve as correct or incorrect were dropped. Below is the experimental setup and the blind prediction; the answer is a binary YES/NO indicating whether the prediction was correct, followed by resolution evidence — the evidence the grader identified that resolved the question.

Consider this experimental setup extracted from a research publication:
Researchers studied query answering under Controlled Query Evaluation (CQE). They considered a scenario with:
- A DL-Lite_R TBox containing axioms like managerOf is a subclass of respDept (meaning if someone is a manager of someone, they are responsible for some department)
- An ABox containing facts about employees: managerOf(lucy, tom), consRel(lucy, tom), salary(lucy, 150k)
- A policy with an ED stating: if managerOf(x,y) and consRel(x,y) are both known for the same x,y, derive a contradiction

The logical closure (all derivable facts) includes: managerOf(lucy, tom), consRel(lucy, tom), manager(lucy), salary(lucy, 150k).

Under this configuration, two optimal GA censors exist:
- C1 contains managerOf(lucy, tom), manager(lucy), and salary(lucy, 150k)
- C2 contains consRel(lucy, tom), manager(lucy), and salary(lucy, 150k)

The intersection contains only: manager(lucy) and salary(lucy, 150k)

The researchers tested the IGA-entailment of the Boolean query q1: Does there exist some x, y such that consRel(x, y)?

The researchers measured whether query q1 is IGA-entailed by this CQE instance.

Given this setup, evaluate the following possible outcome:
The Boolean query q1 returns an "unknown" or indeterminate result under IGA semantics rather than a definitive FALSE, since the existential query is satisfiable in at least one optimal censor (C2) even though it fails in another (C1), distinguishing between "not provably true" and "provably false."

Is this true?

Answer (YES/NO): NO